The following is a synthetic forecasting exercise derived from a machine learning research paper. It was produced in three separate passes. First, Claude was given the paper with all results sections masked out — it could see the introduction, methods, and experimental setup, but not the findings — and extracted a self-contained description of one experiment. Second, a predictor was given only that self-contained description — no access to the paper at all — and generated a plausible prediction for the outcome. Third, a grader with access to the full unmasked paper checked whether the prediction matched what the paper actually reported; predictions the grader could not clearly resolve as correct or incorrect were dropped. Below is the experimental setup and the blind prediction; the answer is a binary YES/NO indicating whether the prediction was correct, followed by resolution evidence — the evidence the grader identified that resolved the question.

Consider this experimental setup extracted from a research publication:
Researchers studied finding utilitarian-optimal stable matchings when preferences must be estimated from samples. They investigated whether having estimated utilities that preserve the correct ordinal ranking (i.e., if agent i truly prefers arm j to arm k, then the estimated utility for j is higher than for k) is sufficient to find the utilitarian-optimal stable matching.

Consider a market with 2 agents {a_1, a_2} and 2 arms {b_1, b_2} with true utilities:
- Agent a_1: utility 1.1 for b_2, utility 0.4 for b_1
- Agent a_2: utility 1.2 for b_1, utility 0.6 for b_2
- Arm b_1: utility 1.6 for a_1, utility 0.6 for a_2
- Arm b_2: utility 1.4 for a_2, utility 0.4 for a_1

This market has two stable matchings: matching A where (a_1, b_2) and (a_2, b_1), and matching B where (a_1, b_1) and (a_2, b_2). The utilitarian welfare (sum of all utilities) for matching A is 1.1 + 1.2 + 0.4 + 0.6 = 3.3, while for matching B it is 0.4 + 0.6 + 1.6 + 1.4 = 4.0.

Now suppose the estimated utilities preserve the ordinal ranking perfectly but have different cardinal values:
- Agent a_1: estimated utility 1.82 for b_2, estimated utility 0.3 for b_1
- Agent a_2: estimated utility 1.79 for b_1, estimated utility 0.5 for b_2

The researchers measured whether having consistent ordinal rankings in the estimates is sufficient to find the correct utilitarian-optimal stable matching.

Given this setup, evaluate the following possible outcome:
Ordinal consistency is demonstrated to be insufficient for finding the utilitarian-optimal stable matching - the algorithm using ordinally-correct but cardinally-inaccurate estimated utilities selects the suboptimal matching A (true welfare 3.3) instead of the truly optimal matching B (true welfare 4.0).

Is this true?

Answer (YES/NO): YES